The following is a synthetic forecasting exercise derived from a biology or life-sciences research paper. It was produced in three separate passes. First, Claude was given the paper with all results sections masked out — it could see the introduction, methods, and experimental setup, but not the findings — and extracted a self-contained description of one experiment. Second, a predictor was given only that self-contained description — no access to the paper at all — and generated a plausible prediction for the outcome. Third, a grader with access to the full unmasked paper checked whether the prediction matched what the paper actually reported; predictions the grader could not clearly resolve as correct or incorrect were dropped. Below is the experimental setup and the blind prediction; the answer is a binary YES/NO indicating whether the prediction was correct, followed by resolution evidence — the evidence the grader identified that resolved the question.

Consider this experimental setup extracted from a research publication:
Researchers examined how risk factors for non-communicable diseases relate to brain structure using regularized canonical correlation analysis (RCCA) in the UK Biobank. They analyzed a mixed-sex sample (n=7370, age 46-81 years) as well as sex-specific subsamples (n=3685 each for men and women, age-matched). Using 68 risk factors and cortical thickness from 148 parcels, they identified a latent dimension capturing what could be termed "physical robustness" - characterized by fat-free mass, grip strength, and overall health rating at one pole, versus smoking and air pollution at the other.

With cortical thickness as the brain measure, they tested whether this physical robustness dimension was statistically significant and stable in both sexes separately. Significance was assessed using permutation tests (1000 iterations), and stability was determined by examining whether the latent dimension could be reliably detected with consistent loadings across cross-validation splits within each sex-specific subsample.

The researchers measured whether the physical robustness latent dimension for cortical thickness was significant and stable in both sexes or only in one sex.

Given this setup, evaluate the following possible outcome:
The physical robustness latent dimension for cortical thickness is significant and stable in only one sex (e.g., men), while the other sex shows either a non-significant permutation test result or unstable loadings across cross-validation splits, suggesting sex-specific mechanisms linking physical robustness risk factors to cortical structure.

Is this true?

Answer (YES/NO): YES